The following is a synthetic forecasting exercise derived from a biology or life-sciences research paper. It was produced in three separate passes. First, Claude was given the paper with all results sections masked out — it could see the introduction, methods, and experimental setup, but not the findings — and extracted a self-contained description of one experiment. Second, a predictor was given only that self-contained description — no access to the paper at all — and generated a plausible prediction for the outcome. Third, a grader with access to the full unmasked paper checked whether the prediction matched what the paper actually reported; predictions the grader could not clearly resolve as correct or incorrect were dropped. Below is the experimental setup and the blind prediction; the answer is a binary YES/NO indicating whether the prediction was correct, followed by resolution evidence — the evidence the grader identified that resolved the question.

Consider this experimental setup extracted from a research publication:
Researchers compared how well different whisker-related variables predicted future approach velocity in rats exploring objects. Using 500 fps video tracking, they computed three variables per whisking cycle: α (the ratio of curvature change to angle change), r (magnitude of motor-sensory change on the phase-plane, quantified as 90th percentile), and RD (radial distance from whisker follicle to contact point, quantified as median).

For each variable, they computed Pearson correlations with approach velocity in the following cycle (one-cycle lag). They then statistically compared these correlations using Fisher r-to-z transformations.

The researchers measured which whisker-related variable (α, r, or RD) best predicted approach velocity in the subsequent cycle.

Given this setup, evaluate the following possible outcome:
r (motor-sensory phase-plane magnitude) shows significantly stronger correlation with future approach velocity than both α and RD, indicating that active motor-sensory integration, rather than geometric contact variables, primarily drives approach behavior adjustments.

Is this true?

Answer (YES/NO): NO